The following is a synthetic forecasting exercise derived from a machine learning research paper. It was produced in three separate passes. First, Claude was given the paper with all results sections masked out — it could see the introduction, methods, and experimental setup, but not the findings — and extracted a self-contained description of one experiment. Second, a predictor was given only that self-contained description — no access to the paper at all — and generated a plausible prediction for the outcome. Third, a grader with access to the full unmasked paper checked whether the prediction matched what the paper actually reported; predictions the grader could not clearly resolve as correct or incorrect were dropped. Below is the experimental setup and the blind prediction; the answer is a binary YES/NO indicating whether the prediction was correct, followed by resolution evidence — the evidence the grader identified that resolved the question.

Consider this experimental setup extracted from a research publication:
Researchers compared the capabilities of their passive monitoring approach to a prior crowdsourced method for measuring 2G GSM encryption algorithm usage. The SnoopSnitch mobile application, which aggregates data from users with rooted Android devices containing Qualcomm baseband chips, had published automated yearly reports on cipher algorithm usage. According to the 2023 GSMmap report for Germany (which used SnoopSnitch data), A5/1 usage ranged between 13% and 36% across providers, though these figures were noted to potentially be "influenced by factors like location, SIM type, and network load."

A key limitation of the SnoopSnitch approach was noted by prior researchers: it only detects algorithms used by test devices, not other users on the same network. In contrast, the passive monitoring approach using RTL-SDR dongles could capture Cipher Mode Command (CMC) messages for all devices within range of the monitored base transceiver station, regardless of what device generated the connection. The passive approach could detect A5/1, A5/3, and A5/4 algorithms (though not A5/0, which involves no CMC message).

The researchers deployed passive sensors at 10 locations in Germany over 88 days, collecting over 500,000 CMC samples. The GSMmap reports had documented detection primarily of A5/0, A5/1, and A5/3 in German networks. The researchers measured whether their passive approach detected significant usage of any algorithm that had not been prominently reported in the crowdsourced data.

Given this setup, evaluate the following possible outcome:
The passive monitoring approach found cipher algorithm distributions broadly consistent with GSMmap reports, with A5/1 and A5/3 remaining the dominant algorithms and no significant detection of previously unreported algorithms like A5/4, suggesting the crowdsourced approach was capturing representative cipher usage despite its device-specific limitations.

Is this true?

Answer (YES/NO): NO